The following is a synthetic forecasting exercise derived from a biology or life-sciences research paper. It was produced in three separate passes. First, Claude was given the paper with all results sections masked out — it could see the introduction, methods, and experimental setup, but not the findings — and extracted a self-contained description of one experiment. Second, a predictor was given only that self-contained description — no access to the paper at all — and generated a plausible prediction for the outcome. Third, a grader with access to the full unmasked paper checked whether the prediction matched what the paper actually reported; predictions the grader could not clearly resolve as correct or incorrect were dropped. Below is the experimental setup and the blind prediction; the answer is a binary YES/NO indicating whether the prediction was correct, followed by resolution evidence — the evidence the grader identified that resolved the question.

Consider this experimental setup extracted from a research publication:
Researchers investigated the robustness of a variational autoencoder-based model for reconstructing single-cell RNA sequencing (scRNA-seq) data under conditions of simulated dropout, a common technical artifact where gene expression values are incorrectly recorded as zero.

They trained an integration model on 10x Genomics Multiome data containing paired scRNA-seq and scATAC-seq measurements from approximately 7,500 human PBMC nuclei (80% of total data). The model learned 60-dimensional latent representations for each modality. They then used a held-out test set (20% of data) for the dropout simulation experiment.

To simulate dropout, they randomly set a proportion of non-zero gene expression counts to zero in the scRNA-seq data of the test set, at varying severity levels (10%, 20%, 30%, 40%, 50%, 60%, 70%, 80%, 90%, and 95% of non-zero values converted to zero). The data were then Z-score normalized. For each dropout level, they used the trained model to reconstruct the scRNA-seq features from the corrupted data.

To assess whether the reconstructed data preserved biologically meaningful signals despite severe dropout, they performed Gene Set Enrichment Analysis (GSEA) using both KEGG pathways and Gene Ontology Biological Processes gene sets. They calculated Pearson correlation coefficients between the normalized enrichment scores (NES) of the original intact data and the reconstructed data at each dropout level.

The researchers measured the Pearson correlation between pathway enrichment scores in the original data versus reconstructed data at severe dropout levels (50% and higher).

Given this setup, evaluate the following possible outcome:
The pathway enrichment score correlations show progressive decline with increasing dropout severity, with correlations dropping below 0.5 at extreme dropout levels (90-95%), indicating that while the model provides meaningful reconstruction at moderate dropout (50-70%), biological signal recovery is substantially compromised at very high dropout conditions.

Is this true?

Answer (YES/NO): NO